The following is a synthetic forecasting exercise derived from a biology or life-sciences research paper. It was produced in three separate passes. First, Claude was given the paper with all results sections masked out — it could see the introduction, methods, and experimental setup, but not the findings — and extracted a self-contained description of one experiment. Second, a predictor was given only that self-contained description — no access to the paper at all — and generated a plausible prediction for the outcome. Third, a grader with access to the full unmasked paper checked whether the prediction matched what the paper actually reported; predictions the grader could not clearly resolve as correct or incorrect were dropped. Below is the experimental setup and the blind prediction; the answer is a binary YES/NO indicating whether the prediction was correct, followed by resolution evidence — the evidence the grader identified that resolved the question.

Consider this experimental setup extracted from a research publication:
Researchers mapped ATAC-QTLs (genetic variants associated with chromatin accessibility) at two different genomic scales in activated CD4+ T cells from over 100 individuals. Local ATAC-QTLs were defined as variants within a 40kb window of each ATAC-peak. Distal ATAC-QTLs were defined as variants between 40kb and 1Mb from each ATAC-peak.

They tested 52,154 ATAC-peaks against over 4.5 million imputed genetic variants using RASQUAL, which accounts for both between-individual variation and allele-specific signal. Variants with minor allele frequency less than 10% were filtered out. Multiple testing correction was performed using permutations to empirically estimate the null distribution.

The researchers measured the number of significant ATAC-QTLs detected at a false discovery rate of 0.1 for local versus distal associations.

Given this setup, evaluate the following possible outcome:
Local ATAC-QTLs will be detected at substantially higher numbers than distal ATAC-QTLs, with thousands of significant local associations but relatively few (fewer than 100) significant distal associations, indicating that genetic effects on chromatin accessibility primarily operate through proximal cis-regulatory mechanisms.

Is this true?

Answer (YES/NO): NO